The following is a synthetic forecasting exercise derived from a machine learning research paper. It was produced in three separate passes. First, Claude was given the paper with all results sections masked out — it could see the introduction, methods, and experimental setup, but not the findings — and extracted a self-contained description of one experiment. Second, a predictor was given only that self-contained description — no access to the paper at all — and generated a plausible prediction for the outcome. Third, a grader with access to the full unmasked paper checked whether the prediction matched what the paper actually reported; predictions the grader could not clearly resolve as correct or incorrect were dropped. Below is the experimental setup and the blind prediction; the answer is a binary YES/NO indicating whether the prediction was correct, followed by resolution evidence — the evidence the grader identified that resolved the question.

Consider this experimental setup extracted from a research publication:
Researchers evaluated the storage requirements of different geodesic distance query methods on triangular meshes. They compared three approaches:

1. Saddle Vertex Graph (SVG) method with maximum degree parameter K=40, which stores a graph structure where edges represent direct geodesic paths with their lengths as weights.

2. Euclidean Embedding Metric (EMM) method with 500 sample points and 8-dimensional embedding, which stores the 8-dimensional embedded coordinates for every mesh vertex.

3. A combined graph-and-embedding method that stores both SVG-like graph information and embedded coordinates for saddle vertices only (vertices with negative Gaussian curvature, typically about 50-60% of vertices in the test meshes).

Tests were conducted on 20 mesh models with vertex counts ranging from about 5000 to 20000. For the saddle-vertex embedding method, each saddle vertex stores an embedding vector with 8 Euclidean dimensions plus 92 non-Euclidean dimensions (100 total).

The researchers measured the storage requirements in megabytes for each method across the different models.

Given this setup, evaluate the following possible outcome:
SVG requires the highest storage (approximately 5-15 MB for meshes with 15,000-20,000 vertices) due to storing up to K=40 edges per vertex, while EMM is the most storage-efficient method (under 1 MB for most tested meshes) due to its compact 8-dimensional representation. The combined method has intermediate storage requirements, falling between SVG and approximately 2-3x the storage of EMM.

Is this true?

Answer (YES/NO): NO